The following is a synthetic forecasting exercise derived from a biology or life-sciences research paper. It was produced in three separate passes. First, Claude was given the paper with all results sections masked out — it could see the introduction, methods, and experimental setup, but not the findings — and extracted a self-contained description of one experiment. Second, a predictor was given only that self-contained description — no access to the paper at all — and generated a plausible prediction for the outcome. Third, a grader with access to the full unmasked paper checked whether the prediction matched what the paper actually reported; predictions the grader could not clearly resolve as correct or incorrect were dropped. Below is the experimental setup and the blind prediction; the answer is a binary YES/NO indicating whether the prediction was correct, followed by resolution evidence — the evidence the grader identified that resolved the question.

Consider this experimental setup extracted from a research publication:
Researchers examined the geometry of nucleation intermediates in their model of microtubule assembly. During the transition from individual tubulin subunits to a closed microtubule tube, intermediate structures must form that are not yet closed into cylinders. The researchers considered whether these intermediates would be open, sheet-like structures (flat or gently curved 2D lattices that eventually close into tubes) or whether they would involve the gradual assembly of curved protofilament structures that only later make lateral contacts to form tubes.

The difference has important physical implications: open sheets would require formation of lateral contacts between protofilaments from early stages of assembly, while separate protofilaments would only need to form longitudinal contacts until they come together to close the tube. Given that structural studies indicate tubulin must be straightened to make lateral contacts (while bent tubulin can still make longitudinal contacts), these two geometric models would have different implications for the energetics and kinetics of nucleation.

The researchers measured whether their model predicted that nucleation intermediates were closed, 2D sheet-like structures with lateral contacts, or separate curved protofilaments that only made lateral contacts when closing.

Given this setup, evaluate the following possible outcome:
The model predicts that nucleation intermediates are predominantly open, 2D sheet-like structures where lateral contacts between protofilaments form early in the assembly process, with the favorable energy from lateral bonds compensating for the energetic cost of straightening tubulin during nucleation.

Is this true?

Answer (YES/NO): NO